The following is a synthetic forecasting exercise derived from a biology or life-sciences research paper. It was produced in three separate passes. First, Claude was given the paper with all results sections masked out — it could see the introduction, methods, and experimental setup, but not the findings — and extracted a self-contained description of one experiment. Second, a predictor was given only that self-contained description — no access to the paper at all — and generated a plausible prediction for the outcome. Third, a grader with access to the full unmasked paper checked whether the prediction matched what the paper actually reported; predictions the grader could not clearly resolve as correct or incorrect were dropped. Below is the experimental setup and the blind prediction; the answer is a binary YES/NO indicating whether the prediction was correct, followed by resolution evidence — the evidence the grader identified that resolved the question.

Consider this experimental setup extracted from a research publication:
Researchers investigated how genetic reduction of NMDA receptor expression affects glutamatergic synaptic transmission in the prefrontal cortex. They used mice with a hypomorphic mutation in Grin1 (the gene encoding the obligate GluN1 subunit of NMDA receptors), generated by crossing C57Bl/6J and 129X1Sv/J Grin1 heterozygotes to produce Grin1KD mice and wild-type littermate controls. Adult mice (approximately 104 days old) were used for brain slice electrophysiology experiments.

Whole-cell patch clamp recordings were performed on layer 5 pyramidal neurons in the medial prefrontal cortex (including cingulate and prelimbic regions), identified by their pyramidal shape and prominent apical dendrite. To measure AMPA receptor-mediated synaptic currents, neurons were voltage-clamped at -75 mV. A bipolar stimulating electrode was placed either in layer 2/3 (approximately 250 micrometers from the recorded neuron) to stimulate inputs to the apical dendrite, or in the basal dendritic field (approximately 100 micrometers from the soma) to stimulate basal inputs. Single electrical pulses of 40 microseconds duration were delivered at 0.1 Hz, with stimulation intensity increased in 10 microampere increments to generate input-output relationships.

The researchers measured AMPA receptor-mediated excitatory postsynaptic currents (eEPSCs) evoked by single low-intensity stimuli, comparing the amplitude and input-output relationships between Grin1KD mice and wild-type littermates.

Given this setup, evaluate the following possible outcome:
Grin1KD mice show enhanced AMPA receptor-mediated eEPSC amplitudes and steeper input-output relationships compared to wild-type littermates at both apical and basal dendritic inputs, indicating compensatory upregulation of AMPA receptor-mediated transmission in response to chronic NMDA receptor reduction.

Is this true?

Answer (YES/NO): NO